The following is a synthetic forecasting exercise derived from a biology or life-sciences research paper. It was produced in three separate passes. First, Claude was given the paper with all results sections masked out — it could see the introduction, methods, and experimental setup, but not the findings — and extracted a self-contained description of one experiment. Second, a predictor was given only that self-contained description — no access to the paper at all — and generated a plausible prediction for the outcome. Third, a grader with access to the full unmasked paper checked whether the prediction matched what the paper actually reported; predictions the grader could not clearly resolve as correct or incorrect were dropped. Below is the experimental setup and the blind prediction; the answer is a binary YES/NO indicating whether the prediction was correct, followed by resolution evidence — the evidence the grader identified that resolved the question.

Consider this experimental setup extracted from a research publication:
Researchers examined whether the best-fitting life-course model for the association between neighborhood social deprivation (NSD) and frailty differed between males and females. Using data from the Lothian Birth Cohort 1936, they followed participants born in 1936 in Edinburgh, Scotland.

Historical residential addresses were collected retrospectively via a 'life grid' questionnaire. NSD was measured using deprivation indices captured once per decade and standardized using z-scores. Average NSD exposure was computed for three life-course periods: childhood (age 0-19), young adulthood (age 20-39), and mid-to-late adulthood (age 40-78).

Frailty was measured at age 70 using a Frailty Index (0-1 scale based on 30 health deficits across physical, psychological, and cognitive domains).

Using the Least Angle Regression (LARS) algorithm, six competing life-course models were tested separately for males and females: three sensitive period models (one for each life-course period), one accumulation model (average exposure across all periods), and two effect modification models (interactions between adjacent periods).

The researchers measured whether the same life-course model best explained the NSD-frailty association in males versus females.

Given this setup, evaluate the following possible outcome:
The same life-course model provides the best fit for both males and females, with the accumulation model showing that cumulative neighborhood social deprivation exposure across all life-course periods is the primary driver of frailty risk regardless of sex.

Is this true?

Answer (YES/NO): NO